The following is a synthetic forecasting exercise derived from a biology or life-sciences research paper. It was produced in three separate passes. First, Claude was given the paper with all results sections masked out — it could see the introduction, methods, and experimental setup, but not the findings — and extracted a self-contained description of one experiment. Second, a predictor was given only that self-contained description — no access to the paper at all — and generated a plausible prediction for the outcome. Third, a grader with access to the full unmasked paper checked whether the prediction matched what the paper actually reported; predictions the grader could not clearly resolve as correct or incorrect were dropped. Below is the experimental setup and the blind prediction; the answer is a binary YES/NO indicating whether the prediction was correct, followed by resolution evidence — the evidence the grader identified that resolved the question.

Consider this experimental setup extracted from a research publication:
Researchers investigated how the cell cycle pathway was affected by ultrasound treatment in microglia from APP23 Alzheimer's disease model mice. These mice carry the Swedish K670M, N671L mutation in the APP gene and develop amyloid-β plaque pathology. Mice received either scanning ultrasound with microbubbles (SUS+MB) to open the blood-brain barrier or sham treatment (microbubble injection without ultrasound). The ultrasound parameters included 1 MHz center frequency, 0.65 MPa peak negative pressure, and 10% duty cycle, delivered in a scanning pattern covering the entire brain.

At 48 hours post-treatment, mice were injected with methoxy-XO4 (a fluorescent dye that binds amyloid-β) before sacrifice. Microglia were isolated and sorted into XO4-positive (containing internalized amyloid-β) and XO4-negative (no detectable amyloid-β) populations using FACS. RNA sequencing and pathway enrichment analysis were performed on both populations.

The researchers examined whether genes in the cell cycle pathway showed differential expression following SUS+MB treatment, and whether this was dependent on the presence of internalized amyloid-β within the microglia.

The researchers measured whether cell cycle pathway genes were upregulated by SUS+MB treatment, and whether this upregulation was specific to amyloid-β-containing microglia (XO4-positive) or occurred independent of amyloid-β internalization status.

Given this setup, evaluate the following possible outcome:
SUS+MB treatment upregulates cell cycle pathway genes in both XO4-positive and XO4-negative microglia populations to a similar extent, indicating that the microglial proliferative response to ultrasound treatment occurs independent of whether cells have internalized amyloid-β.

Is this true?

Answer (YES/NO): NO